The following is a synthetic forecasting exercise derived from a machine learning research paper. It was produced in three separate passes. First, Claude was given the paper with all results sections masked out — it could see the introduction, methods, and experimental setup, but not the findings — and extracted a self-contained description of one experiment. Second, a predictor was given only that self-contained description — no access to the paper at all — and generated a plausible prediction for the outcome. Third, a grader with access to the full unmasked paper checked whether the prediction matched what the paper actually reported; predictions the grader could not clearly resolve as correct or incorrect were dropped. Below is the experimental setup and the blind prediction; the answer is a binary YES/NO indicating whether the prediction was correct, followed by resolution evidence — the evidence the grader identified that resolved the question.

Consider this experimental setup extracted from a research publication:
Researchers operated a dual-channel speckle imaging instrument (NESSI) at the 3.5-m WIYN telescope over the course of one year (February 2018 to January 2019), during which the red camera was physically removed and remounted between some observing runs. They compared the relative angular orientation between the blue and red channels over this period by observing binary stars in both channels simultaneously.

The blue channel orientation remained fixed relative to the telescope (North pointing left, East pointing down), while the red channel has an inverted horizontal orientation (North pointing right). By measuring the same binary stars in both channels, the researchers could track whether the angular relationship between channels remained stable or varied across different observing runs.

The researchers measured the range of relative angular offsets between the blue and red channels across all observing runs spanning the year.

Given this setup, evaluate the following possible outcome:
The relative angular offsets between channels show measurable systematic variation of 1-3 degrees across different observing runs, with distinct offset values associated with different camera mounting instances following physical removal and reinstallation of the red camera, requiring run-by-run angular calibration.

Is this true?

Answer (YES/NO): NO